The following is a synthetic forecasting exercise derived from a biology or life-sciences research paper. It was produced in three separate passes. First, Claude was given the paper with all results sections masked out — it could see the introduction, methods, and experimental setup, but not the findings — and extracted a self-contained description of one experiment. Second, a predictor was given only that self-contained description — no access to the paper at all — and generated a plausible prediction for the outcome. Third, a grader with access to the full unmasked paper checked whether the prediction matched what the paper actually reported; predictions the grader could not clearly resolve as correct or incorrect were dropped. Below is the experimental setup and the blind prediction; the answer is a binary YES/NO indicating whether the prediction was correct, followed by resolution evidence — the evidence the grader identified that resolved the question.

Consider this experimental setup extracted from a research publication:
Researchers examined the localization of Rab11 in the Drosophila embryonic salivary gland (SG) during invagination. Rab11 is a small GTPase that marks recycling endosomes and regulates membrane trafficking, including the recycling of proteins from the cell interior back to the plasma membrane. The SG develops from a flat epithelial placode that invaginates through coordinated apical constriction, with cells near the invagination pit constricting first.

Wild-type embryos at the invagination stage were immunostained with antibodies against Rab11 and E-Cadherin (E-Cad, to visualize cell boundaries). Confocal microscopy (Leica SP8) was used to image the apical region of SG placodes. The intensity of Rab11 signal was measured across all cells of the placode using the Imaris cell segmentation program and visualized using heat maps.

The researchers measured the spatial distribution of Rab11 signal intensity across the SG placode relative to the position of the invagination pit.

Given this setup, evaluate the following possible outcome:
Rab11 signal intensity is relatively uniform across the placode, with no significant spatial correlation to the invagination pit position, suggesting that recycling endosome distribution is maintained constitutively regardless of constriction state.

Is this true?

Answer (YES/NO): NO